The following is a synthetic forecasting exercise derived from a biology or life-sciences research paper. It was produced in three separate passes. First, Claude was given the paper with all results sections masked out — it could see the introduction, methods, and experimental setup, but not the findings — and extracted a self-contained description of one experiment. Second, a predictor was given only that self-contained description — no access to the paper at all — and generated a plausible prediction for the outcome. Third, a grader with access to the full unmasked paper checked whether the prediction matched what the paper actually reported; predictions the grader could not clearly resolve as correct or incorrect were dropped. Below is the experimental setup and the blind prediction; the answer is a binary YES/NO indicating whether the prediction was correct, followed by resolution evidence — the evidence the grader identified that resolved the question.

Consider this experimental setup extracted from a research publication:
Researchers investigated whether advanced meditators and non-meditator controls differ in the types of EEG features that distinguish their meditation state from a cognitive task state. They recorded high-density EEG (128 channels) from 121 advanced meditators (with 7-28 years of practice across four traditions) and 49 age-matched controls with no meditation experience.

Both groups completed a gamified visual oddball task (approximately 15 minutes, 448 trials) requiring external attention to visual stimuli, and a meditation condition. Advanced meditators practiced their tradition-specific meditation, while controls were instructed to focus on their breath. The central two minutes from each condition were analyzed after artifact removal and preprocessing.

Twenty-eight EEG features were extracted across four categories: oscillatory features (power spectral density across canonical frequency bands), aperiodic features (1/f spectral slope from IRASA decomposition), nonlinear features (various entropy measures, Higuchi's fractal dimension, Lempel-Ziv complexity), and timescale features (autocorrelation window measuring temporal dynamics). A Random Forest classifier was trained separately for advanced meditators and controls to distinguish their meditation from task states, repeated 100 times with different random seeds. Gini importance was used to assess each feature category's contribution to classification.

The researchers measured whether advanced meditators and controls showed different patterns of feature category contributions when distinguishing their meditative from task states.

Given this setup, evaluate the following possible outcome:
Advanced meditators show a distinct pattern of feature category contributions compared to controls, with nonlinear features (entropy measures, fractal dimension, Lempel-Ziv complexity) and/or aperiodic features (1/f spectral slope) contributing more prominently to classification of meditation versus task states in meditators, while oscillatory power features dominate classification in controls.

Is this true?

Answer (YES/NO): NO